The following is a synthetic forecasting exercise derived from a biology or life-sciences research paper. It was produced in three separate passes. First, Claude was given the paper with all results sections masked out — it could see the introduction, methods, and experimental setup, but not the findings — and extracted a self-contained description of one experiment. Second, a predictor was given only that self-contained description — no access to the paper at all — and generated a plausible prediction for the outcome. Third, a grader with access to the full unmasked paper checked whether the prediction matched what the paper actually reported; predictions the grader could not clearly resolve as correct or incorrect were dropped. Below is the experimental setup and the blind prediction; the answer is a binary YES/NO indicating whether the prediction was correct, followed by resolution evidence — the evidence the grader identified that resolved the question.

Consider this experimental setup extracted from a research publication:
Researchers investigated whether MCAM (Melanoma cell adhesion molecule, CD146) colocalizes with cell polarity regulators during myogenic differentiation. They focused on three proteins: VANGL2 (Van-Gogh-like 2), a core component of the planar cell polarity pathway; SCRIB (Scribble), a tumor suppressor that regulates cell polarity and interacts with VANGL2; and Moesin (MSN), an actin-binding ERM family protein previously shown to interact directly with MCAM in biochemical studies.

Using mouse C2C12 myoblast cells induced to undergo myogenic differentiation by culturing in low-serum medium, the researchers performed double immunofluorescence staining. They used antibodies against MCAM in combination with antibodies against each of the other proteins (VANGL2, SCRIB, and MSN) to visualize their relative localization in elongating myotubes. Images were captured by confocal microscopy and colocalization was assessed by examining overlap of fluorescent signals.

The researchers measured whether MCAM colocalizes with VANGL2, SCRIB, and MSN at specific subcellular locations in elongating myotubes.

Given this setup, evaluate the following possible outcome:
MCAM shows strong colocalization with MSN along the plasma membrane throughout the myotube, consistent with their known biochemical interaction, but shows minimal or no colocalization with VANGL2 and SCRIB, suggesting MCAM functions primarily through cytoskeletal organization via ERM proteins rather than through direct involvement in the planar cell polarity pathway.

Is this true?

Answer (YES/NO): NO